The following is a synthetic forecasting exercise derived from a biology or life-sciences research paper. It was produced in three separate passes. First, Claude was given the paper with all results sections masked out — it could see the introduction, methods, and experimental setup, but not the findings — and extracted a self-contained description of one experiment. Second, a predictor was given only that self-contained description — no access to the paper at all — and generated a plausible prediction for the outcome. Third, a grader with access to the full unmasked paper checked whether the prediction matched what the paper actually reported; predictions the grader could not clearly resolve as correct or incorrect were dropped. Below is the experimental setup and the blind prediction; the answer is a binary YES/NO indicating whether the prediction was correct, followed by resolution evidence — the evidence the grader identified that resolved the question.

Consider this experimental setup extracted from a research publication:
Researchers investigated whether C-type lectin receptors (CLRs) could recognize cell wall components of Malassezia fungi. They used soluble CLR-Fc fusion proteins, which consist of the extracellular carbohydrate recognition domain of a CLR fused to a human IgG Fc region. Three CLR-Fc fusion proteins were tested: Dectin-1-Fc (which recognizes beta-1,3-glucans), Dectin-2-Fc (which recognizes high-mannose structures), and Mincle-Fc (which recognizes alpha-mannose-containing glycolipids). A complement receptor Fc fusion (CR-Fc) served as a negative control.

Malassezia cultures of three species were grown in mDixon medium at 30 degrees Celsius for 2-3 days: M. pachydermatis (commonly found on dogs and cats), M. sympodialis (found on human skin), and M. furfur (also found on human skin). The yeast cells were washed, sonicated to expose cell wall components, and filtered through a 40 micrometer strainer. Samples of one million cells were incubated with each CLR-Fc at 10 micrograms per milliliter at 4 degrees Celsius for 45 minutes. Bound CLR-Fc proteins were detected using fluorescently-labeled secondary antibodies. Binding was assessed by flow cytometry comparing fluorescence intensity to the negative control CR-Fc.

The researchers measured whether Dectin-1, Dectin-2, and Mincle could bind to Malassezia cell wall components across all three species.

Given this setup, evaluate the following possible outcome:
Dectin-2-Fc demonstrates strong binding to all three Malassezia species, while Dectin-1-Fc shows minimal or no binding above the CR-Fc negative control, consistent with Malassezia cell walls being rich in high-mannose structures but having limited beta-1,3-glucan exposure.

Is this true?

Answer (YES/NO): NO